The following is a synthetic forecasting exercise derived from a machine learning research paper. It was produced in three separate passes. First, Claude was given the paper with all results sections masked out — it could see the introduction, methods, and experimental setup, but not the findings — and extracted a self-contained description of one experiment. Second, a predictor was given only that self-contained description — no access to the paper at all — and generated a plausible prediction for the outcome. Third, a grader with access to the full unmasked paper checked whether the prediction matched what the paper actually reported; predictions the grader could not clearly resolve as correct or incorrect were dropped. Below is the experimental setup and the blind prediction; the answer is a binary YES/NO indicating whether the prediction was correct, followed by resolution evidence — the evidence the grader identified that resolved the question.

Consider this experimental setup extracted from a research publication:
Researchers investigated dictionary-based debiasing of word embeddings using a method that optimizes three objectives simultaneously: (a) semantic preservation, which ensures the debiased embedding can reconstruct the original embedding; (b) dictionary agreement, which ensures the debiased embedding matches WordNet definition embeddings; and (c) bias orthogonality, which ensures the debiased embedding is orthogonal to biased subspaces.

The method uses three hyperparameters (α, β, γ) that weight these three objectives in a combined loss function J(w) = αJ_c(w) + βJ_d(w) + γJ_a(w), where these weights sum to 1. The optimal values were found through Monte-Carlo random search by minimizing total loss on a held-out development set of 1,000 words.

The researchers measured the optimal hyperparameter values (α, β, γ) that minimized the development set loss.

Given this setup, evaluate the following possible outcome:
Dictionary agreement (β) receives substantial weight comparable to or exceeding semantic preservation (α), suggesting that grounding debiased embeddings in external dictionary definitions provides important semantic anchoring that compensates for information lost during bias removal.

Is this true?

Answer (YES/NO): NO